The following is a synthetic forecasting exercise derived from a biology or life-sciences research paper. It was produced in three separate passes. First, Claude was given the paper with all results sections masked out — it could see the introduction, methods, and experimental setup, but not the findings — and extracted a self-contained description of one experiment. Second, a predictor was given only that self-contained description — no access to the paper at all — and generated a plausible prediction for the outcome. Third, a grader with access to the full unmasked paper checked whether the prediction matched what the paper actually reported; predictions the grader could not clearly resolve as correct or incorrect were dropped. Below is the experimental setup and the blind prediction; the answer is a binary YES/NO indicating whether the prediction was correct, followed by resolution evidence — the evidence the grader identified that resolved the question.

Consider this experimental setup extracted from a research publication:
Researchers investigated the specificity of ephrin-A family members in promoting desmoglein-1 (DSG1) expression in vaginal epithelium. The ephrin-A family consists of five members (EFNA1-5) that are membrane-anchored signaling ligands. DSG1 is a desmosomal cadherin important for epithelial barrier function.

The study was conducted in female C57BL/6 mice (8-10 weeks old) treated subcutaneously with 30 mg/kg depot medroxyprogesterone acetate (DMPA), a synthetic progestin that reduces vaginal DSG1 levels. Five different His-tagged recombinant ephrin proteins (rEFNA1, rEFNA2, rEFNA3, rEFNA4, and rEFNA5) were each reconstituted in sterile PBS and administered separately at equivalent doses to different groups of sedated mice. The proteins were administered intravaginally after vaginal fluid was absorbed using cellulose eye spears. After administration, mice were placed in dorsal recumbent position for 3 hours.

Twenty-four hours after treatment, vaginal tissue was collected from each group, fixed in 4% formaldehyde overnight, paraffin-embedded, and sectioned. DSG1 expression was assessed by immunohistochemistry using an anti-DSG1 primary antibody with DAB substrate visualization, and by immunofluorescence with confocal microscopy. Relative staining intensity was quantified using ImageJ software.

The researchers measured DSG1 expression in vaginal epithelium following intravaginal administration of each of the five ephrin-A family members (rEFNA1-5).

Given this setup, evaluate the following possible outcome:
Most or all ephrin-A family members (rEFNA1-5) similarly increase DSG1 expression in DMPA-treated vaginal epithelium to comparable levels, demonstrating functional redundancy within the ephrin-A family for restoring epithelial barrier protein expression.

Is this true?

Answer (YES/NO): NO